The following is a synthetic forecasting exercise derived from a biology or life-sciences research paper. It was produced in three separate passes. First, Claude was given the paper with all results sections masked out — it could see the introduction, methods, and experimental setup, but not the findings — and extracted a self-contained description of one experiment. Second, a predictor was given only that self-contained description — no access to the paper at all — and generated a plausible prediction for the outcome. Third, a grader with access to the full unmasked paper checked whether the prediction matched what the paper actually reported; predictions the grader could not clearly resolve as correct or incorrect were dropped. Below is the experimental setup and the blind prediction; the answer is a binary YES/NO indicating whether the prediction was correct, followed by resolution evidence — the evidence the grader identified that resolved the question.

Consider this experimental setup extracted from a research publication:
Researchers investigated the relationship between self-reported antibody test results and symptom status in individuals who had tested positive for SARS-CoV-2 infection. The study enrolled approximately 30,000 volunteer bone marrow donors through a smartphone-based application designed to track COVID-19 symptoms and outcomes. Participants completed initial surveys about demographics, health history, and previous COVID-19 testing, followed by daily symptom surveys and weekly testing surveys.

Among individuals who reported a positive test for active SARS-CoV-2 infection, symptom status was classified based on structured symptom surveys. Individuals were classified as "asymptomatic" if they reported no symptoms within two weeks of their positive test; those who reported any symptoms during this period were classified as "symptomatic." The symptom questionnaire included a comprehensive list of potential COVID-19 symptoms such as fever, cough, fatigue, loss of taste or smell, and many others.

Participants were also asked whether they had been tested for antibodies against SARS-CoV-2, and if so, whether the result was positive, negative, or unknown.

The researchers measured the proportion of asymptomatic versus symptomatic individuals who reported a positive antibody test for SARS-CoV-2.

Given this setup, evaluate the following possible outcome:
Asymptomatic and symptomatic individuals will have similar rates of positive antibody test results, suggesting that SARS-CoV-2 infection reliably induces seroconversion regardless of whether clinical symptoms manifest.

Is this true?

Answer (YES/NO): NO